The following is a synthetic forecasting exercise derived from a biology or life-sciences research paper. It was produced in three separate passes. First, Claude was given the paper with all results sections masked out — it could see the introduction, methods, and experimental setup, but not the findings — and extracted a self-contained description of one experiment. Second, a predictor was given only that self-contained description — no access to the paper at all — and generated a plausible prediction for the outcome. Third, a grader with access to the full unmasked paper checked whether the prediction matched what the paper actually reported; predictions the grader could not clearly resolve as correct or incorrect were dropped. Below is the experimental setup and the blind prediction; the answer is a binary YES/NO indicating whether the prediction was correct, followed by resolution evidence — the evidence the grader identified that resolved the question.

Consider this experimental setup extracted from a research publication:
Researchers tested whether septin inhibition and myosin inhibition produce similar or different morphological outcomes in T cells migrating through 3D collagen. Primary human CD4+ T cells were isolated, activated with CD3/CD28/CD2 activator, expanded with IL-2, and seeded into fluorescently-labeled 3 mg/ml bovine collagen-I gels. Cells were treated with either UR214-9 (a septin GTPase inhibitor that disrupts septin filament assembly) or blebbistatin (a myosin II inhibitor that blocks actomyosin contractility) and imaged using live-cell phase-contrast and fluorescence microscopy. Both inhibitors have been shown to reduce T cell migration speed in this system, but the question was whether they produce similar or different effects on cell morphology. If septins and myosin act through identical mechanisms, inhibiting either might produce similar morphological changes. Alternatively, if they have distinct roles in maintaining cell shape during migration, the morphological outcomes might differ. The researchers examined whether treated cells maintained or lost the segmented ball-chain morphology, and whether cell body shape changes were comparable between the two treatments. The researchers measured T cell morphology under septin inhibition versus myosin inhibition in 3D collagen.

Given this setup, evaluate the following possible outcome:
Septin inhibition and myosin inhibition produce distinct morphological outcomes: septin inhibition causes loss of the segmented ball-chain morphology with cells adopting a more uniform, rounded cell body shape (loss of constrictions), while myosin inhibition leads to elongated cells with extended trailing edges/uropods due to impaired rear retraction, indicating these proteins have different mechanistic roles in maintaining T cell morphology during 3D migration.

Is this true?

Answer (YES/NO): NO